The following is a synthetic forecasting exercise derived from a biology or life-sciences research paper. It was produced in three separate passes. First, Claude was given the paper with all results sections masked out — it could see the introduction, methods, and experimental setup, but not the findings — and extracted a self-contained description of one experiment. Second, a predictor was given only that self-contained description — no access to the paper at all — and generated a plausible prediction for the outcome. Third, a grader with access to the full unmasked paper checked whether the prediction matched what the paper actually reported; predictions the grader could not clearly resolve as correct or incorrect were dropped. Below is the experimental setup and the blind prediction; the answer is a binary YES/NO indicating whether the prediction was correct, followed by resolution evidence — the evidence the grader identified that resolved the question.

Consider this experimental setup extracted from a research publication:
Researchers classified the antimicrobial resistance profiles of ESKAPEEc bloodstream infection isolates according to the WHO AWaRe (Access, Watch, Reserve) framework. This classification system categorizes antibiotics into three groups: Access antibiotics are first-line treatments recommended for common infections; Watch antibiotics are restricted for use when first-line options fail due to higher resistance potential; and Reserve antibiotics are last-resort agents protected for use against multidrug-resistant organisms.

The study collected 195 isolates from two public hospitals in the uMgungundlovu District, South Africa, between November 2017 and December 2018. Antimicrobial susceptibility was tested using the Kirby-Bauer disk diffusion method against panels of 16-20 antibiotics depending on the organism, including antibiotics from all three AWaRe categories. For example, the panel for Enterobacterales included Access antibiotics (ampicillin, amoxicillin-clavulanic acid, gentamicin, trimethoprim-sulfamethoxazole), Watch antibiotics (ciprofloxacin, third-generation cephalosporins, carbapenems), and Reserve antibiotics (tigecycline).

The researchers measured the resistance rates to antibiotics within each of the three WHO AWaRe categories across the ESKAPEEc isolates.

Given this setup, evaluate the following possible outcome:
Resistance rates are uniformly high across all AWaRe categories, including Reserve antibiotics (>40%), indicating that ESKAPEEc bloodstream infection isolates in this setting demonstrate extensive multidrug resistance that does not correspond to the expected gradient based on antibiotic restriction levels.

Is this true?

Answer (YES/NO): NO